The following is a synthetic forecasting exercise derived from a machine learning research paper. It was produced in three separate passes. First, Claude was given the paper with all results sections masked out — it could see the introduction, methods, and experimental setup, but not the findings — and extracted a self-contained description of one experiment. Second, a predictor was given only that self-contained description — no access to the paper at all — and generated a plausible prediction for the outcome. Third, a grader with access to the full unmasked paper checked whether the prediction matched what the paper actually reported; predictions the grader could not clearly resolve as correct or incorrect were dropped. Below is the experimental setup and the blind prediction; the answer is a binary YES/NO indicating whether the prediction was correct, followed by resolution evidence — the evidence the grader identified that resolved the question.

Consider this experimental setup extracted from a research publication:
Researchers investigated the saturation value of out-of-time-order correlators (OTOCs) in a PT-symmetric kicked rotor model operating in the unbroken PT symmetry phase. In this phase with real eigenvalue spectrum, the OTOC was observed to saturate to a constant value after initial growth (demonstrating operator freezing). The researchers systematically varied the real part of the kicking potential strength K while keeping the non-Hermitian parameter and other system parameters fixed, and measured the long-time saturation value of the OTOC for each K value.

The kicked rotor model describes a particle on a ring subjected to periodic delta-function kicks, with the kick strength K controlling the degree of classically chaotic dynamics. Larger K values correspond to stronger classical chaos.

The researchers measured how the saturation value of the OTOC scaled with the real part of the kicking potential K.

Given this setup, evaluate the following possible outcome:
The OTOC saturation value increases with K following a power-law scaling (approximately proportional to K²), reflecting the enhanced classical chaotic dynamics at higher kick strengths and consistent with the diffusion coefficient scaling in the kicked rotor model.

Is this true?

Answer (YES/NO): NO